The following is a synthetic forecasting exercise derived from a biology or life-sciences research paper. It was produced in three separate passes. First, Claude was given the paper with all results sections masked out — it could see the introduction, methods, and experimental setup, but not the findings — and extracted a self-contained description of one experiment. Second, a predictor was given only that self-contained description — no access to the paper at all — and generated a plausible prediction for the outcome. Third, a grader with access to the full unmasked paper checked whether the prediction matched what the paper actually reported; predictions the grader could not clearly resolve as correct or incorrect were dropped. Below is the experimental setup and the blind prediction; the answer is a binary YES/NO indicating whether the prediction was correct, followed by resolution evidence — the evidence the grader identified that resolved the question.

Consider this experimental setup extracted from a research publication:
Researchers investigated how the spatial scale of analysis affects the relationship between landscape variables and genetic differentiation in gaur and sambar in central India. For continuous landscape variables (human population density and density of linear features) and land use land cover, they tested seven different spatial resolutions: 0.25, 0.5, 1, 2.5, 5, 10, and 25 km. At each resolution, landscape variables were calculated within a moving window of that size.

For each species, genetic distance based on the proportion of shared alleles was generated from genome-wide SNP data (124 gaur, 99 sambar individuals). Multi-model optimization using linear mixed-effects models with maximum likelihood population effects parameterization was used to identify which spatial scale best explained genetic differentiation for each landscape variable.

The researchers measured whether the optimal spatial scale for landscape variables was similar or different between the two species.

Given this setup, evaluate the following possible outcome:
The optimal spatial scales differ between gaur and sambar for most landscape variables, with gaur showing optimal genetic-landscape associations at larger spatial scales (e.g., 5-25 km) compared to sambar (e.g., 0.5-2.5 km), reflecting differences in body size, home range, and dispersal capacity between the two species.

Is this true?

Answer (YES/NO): NO